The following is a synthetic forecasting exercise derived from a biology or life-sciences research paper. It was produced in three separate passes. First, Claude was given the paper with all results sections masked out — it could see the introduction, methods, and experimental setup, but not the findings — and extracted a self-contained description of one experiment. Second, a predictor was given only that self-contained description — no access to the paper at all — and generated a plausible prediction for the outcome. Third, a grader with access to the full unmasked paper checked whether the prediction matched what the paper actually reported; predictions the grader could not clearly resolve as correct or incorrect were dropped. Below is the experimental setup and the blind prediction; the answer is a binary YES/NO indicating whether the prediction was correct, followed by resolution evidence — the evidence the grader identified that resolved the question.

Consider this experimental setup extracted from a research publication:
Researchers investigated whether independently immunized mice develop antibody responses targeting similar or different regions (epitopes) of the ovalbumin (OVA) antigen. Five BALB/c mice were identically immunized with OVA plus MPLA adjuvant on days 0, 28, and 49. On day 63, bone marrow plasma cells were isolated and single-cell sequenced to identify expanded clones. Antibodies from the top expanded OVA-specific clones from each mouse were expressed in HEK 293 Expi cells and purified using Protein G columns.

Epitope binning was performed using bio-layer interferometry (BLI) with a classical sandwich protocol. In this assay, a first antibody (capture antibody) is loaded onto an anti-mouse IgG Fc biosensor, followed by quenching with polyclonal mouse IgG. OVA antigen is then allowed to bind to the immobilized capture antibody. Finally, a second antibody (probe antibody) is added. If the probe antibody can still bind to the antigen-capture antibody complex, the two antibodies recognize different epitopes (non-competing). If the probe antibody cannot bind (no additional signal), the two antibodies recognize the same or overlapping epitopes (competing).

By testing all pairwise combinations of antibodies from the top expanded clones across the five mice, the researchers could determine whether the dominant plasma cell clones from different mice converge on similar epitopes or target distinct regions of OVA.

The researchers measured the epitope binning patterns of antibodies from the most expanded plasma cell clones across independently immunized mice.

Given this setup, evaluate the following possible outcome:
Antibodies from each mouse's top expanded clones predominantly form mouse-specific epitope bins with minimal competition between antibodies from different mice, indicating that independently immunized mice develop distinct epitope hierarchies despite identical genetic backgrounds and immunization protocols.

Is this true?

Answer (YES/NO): NO